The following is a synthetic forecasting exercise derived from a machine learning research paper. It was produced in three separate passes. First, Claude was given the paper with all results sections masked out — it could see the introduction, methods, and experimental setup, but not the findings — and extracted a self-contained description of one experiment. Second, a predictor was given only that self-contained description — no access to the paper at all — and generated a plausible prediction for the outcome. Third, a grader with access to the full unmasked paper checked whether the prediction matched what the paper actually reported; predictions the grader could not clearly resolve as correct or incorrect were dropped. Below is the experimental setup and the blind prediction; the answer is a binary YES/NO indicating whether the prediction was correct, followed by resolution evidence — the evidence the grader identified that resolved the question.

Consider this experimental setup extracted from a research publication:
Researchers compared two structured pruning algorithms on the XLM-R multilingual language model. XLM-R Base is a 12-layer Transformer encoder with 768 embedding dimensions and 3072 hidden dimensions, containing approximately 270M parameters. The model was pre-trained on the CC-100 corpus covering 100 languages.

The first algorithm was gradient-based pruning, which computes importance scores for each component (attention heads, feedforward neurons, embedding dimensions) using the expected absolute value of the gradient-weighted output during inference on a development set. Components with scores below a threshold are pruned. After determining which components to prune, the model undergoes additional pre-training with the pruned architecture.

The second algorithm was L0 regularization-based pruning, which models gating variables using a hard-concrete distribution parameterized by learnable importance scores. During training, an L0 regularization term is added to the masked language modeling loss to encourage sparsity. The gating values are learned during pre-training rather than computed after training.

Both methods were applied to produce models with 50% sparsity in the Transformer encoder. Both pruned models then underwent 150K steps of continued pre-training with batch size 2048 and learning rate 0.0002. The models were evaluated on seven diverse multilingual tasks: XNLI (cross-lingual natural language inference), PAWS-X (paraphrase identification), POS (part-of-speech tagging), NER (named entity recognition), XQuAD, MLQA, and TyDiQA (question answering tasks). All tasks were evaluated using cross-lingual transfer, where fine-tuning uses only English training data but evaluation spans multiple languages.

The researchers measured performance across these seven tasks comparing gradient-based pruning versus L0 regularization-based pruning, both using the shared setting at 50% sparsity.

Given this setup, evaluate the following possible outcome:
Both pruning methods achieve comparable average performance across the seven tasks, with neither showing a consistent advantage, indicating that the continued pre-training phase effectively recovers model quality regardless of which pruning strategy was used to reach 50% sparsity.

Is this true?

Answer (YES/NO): NO